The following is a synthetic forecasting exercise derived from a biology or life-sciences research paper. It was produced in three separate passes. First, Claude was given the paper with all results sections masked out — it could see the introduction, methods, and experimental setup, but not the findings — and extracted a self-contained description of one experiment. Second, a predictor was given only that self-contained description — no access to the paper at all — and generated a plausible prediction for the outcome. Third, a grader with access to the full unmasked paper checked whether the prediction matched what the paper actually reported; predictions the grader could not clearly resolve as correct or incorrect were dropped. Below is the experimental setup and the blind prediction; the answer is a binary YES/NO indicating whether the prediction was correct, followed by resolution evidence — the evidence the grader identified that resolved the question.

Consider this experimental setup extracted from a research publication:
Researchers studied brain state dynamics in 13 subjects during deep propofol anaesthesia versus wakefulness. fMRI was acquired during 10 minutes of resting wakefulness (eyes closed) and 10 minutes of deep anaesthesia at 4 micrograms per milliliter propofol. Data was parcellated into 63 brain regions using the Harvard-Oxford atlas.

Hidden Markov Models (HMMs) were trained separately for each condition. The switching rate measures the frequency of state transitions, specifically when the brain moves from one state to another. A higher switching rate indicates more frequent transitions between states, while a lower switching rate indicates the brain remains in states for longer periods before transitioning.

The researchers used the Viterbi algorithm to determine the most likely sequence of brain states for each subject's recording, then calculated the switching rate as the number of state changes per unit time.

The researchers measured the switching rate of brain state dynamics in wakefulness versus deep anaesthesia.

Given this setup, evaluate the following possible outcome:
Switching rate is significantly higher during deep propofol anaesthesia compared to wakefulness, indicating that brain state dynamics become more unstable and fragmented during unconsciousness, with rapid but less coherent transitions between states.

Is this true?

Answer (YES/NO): NO